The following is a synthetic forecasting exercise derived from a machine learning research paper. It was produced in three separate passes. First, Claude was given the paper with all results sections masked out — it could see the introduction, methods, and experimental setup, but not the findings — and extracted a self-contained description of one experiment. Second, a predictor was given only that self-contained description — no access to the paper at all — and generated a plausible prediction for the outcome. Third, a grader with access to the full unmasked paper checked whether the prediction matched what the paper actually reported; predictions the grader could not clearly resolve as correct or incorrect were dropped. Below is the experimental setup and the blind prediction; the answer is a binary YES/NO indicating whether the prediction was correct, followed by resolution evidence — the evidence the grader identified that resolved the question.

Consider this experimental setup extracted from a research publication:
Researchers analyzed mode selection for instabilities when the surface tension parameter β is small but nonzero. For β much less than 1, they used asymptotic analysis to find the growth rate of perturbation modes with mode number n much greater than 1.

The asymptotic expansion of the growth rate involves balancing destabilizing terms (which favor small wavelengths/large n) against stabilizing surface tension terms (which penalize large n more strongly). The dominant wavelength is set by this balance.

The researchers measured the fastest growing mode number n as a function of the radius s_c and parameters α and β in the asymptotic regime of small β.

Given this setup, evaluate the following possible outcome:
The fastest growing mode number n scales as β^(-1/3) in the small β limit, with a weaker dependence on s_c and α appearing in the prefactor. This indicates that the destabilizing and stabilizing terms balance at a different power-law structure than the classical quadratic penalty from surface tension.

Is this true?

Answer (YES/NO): YES